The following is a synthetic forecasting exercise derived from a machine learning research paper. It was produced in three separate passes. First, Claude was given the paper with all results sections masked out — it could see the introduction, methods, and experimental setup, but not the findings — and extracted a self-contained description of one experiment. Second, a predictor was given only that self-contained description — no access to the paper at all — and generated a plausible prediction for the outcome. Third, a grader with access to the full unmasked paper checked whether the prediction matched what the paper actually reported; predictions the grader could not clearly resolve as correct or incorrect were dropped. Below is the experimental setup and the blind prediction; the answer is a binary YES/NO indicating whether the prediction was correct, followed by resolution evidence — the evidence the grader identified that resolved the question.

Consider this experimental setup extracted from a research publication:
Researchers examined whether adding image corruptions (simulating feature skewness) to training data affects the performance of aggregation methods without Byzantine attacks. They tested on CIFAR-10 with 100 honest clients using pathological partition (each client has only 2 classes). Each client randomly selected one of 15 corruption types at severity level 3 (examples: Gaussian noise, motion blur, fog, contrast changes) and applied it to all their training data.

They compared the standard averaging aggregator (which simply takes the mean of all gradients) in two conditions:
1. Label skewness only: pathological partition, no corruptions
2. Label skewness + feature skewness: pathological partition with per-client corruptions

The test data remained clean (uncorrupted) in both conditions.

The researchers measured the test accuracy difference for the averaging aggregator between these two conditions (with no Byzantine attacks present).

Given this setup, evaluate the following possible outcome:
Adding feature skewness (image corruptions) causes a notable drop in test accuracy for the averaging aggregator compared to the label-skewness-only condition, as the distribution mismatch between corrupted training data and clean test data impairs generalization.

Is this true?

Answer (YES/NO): YES